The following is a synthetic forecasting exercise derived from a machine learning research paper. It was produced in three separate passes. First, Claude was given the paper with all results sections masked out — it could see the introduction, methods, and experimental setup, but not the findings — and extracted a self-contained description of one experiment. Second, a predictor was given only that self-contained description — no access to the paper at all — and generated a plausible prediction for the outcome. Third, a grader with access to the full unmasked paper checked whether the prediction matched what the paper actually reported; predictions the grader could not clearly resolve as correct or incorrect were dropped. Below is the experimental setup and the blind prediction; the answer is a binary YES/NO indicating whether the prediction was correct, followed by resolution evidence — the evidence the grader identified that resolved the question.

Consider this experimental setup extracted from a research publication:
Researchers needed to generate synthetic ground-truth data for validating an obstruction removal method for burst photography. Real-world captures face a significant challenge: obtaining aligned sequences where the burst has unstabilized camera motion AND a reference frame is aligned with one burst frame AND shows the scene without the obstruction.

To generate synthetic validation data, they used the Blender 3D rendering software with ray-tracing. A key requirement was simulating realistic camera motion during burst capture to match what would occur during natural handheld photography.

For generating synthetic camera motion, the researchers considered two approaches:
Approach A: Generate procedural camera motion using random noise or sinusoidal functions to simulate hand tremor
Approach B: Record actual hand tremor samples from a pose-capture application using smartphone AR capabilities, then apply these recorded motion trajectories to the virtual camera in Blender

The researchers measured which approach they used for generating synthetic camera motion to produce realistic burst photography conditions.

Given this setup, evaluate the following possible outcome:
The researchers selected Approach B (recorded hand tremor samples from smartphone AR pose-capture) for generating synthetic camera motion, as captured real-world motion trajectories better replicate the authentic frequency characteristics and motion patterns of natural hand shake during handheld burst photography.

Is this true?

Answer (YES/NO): YES